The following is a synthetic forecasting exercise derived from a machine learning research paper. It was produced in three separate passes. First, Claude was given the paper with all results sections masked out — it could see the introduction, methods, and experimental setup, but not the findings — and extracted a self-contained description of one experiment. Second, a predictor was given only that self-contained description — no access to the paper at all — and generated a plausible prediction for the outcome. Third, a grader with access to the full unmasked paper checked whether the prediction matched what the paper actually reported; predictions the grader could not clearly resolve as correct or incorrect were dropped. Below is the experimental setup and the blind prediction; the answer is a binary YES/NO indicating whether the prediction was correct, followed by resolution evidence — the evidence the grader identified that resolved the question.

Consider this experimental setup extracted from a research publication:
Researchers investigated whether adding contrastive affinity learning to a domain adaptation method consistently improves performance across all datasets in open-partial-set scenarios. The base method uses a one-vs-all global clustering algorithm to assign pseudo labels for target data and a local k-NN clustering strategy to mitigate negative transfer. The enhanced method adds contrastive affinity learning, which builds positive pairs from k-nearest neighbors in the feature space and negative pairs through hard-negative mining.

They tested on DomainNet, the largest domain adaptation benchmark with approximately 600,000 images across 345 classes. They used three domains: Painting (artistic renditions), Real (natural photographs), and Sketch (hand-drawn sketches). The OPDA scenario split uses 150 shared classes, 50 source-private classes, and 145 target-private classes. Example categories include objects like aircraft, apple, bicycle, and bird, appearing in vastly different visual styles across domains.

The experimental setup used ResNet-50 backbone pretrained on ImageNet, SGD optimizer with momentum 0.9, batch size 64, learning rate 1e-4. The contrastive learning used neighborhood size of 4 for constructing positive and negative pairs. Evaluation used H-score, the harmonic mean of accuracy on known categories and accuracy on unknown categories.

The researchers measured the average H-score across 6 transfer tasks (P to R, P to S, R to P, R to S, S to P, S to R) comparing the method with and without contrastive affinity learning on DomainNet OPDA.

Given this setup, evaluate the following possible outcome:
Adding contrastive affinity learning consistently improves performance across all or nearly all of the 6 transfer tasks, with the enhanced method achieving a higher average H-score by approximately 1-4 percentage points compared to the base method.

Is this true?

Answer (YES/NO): NO